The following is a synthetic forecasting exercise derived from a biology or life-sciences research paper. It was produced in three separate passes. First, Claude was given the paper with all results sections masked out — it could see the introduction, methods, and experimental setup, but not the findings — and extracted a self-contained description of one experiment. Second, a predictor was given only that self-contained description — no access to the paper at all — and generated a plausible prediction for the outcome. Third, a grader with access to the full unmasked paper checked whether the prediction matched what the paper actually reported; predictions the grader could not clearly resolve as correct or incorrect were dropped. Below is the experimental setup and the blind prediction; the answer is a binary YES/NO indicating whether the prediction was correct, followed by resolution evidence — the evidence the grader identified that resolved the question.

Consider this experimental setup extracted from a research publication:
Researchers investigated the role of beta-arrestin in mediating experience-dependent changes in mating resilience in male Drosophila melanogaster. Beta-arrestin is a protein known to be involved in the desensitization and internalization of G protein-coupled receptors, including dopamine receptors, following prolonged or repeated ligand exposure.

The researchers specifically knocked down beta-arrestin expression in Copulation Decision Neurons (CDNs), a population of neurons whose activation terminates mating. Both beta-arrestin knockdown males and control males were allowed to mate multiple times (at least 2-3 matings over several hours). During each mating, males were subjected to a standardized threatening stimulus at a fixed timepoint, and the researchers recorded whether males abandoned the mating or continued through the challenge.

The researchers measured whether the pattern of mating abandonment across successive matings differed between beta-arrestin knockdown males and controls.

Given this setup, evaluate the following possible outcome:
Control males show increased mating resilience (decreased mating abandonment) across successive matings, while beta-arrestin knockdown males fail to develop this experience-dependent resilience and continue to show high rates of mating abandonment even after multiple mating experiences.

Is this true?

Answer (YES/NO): NO